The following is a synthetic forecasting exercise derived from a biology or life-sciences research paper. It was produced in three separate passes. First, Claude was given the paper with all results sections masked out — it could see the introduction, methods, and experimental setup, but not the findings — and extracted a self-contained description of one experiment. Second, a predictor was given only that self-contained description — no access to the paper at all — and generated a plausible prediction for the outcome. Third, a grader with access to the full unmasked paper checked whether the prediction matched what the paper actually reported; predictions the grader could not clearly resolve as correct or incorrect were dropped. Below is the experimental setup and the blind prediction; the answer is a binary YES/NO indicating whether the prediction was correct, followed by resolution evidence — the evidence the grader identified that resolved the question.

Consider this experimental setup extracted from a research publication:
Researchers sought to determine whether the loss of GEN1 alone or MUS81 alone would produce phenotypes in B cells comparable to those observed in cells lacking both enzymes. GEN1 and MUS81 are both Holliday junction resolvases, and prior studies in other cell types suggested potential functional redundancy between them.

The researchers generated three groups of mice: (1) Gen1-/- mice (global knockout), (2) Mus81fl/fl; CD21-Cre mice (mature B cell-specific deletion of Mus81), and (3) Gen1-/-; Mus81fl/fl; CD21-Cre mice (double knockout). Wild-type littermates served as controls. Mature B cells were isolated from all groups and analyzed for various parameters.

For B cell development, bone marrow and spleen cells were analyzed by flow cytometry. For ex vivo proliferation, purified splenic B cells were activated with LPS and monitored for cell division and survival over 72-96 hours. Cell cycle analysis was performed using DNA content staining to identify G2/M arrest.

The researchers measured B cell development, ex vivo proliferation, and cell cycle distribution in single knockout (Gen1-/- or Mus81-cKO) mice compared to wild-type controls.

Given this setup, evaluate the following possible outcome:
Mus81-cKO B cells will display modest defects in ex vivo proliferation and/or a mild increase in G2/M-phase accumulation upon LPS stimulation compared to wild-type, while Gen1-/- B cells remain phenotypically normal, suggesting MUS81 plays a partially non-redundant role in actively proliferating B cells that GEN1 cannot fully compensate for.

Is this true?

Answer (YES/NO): YES